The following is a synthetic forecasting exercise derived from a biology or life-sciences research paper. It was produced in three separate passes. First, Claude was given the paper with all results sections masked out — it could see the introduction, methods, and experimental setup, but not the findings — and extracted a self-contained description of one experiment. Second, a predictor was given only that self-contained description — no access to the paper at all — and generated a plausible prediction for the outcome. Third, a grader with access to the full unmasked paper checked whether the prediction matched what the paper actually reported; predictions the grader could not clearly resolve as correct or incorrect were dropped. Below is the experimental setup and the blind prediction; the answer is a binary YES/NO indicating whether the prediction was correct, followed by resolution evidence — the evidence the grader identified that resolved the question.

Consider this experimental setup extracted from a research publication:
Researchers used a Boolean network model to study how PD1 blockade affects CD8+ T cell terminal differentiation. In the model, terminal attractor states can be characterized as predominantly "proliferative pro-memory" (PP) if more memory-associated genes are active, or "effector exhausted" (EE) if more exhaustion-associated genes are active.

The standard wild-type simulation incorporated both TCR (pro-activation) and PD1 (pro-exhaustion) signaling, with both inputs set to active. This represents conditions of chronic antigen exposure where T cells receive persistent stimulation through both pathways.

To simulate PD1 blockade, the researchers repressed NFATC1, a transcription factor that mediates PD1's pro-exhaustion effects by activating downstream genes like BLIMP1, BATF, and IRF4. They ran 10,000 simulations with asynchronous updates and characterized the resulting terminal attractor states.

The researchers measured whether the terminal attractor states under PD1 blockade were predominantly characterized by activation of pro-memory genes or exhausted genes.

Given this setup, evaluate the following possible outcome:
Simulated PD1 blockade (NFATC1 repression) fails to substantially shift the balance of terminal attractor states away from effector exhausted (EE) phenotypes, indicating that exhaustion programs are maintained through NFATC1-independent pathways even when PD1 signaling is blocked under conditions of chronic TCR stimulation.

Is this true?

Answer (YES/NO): NO